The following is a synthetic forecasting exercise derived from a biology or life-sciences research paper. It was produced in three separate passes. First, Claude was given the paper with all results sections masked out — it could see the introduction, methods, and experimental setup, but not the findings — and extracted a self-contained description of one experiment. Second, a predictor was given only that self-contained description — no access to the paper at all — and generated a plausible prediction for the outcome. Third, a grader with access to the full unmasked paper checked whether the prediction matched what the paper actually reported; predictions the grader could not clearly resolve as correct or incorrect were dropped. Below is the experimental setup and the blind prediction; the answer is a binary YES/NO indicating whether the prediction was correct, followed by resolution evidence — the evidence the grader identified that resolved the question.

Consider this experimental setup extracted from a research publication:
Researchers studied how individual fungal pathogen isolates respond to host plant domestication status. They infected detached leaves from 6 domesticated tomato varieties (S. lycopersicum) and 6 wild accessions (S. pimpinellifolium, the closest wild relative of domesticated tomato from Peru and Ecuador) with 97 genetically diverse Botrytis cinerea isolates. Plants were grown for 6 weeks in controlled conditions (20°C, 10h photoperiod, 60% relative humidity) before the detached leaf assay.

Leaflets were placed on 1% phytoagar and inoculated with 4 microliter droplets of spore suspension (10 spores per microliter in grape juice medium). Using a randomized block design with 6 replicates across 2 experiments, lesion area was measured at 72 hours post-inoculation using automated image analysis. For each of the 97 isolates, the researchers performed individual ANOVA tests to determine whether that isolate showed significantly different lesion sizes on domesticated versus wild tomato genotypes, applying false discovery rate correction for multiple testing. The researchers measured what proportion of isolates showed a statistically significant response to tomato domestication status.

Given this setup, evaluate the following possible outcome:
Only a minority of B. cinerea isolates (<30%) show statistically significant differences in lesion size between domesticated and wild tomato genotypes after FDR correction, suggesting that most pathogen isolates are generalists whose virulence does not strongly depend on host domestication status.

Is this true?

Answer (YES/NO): YES